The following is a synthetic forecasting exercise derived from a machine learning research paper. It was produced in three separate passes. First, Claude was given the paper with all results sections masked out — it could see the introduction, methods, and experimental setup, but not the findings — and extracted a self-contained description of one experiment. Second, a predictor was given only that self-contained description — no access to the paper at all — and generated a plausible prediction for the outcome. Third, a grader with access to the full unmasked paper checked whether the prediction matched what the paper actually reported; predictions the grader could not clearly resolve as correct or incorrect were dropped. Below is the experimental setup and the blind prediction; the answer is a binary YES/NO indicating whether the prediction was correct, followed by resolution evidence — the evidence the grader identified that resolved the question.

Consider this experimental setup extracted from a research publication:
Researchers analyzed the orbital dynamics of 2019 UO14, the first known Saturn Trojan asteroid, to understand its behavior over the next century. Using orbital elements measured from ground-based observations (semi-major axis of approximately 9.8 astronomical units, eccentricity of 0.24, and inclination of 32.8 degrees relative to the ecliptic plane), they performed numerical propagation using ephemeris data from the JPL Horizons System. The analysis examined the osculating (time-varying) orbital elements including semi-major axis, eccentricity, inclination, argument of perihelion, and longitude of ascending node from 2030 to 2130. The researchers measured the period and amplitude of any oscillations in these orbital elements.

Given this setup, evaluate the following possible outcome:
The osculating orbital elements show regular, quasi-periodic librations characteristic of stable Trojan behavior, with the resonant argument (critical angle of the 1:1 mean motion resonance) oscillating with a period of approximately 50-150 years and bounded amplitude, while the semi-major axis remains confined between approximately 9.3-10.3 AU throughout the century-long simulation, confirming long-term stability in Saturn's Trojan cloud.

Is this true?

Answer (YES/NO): NO